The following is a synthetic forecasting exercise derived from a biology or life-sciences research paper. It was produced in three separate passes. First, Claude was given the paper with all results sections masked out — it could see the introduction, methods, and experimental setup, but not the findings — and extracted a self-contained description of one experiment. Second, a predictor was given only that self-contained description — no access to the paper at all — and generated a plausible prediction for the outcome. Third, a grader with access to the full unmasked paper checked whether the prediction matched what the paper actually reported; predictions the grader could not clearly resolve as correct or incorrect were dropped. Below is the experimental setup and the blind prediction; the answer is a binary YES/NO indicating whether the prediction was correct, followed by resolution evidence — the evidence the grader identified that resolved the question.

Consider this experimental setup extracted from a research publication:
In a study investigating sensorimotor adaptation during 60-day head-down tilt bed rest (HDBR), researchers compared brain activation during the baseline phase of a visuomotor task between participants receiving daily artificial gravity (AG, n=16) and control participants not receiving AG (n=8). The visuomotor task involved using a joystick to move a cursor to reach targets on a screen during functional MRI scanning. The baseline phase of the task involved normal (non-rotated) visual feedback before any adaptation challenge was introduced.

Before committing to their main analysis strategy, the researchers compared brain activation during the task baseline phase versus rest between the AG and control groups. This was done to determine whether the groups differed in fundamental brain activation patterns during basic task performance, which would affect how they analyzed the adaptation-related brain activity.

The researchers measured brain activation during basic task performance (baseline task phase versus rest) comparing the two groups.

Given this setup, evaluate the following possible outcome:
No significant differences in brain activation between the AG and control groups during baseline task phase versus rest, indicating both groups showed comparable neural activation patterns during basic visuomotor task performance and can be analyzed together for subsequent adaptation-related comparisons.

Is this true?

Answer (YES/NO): NO